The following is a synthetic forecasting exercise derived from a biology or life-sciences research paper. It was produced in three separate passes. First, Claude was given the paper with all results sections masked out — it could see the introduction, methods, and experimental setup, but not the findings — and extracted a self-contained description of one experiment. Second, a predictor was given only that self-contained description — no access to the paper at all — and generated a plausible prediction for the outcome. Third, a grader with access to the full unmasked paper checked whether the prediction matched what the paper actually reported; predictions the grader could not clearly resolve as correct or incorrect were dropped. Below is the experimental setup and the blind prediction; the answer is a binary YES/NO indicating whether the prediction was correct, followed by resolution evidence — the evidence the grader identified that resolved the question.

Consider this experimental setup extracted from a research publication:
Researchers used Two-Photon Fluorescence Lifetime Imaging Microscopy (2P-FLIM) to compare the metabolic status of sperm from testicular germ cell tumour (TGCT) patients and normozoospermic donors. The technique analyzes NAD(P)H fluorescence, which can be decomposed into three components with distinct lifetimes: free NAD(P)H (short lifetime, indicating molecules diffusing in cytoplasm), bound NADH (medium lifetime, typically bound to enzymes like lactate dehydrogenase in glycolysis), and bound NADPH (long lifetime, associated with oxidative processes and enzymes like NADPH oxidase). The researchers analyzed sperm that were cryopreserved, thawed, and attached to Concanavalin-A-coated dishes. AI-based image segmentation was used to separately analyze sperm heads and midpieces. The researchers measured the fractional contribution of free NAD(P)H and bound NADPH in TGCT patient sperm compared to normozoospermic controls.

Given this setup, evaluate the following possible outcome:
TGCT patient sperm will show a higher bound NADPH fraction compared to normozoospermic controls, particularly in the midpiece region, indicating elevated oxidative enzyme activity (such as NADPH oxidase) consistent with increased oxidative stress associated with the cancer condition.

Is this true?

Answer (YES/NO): YES